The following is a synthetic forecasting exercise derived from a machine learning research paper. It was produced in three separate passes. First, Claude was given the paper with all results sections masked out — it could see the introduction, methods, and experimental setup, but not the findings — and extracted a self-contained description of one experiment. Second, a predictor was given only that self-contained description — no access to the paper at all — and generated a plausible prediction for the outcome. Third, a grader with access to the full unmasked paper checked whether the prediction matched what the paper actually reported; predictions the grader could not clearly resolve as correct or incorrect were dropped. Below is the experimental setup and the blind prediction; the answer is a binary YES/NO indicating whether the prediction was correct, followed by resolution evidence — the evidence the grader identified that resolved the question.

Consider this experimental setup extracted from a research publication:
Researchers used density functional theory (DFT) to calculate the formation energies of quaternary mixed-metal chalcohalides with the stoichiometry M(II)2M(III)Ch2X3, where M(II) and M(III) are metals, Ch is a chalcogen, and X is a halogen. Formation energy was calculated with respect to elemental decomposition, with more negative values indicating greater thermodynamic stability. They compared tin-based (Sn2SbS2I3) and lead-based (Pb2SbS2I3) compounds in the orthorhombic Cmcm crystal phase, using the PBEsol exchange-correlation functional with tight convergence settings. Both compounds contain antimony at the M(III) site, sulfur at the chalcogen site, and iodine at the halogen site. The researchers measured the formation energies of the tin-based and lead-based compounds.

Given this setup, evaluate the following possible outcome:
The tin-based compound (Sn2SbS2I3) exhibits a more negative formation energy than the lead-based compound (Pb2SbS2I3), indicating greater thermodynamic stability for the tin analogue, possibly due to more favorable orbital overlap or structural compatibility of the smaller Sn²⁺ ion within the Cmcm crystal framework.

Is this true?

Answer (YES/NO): NO